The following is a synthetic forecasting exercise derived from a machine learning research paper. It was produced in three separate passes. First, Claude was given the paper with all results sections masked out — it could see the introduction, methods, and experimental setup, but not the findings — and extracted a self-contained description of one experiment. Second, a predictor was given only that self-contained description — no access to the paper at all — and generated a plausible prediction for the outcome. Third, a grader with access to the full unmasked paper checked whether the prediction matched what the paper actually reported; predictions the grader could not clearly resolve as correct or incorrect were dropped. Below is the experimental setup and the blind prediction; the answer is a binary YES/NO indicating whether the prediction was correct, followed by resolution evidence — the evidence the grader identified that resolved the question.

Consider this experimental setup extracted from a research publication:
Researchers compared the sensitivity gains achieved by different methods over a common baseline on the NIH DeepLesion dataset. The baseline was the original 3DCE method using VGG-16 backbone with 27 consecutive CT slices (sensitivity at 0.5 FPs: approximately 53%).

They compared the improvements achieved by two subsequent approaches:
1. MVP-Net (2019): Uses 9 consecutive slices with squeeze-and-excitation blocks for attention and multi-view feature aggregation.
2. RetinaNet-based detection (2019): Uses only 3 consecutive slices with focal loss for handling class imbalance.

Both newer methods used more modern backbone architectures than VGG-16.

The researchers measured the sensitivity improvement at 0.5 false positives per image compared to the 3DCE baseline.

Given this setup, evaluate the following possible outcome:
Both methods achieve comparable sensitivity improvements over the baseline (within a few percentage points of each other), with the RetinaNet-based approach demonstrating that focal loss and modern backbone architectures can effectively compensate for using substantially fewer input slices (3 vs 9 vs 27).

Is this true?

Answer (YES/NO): YES